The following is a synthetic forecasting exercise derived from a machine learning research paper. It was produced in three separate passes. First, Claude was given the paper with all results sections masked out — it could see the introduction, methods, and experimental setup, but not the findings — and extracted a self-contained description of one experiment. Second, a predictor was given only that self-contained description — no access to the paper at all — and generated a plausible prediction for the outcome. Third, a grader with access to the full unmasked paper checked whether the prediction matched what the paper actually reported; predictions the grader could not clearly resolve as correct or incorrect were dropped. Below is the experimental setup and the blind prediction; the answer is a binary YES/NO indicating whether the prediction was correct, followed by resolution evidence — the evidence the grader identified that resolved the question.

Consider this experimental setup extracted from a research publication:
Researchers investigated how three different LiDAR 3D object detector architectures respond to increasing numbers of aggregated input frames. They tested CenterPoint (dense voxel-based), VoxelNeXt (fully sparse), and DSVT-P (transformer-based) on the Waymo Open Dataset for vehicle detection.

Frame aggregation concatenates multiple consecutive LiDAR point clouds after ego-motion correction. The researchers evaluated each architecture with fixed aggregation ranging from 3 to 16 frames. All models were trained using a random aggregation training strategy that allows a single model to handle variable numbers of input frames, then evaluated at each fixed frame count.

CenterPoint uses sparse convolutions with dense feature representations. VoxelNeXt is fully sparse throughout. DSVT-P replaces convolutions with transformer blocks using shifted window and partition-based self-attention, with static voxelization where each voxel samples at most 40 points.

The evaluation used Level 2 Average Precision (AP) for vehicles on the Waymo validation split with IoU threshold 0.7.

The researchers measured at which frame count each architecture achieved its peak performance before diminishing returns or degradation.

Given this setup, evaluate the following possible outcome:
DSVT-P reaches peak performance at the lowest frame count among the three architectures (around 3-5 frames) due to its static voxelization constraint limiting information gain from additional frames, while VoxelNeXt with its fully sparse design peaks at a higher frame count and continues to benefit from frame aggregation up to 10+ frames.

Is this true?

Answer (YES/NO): NO